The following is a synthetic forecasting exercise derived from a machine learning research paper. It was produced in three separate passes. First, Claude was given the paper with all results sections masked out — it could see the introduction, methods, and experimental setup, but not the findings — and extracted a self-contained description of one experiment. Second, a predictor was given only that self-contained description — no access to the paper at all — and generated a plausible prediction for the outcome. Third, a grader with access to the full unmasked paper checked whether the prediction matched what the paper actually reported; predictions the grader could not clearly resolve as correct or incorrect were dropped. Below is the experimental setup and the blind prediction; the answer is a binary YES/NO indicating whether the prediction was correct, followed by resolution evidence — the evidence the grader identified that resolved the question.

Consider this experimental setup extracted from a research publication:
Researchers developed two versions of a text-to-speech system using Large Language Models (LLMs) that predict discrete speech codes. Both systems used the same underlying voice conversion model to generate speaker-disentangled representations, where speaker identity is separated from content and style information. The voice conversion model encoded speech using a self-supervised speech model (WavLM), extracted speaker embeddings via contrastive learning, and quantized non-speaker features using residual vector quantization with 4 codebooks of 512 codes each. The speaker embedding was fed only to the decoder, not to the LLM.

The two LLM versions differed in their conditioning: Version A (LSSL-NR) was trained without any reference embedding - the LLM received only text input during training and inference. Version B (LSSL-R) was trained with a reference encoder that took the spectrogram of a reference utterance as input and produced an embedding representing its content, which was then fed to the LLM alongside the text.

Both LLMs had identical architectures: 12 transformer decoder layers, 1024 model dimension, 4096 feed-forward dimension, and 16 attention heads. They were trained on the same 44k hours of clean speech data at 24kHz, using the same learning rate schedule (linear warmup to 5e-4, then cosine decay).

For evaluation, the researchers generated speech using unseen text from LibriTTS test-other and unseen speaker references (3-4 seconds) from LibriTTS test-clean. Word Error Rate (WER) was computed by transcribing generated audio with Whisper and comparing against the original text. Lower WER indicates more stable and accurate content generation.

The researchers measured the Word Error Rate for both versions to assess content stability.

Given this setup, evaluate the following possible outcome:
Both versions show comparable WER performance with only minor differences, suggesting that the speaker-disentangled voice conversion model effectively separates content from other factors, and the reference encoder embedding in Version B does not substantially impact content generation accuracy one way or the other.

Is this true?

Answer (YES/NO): NO